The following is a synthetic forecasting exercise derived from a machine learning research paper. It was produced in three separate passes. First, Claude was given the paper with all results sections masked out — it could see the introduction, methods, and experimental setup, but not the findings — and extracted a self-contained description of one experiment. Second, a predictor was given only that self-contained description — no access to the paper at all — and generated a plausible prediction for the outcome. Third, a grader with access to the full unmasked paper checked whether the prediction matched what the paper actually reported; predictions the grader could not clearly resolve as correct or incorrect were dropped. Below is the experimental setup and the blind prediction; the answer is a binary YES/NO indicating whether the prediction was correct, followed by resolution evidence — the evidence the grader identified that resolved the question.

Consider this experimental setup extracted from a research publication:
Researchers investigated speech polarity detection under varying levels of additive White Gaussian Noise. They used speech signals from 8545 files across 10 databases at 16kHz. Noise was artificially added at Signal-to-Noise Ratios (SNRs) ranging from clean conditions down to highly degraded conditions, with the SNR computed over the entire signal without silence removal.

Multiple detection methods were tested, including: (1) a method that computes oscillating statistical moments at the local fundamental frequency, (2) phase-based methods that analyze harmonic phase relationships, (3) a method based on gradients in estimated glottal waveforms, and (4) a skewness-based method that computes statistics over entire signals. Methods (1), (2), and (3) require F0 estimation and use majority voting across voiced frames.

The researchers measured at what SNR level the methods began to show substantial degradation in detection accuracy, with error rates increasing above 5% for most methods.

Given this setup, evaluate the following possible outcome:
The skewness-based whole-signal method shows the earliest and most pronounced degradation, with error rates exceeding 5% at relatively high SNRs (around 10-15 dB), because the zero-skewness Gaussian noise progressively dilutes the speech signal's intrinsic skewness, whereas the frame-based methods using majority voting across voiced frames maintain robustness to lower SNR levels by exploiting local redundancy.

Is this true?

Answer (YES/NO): NO